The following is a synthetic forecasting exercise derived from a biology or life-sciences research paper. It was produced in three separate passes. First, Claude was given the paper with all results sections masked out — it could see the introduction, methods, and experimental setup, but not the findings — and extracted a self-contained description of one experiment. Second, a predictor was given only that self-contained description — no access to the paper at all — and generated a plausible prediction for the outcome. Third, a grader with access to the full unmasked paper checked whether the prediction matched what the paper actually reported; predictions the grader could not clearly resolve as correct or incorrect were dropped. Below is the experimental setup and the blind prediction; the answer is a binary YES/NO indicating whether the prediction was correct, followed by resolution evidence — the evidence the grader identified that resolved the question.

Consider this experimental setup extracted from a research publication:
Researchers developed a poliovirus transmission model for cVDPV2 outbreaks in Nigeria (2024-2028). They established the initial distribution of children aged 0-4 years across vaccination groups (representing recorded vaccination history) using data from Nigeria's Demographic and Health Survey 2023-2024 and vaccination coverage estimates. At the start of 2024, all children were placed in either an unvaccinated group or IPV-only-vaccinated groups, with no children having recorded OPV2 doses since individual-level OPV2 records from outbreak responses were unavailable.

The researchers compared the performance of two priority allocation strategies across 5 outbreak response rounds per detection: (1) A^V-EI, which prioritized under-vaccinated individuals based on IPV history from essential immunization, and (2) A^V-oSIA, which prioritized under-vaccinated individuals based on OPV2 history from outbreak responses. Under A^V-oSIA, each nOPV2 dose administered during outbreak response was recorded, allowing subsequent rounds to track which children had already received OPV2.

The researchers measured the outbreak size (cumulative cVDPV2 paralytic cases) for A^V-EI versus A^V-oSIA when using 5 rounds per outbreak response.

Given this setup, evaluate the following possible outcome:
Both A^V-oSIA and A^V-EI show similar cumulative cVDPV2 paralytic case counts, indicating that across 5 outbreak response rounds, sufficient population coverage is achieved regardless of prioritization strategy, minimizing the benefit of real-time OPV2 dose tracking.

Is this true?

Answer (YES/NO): NO